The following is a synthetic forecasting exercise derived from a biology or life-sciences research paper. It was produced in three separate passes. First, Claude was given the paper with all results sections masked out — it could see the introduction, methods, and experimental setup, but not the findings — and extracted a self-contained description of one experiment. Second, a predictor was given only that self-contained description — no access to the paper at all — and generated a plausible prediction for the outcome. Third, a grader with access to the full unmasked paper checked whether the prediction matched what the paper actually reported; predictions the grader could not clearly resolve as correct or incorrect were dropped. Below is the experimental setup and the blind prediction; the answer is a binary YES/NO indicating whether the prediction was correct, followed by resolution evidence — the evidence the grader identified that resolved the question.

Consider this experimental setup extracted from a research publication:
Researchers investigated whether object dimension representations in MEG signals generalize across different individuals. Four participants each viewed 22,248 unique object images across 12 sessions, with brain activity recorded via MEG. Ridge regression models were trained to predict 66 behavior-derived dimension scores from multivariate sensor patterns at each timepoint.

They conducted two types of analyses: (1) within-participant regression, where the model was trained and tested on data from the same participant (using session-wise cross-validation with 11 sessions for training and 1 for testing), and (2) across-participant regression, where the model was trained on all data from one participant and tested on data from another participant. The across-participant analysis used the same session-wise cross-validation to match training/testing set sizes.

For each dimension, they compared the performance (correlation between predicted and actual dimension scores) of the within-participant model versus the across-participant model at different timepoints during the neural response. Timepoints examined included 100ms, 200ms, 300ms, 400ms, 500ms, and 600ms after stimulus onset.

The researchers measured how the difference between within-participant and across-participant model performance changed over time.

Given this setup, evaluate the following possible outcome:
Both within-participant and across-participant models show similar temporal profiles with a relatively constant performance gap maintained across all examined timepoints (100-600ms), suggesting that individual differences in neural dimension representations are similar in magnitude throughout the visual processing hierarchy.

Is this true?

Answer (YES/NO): NO